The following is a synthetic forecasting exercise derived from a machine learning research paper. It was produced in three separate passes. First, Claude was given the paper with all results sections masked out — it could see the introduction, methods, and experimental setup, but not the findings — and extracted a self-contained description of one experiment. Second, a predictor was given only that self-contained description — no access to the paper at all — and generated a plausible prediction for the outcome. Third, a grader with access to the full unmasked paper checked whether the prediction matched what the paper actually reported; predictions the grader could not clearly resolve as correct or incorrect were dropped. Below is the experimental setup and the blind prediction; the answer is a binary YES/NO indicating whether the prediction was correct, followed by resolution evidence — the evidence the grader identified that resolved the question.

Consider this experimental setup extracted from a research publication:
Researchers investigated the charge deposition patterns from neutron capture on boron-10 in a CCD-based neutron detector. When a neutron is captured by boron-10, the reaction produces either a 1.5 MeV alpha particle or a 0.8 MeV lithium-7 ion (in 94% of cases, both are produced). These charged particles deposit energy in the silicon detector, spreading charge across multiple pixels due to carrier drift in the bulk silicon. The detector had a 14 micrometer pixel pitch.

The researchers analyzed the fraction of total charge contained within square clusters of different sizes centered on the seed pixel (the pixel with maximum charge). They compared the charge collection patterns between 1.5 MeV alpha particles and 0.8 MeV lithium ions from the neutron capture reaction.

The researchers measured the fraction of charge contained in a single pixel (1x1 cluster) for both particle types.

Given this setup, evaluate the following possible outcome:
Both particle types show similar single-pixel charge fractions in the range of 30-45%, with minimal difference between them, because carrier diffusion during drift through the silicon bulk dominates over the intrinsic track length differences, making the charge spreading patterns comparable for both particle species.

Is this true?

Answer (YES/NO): NO